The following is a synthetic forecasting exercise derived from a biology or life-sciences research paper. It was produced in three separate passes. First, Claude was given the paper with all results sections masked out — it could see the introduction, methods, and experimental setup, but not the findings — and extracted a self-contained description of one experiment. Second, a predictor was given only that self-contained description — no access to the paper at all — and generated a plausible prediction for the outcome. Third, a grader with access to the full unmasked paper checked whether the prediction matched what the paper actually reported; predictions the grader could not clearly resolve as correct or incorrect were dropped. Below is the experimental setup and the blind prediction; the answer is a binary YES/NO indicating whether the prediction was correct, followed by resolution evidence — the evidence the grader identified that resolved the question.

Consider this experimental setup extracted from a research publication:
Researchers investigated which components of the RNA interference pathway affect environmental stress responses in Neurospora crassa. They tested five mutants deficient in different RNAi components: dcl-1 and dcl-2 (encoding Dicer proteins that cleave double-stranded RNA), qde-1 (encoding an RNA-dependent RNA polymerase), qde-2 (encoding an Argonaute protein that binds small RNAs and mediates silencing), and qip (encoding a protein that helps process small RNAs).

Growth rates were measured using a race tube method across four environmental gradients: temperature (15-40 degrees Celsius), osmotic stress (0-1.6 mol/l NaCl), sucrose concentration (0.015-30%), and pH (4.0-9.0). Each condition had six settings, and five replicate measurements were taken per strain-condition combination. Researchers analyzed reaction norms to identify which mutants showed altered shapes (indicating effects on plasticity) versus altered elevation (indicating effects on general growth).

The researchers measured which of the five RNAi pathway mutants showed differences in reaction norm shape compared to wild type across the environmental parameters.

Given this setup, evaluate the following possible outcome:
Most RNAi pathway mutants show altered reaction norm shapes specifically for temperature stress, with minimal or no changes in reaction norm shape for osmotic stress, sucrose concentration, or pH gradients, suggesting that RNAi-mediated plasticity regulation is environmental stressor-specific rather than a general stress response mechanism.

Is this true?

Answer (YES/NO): NO